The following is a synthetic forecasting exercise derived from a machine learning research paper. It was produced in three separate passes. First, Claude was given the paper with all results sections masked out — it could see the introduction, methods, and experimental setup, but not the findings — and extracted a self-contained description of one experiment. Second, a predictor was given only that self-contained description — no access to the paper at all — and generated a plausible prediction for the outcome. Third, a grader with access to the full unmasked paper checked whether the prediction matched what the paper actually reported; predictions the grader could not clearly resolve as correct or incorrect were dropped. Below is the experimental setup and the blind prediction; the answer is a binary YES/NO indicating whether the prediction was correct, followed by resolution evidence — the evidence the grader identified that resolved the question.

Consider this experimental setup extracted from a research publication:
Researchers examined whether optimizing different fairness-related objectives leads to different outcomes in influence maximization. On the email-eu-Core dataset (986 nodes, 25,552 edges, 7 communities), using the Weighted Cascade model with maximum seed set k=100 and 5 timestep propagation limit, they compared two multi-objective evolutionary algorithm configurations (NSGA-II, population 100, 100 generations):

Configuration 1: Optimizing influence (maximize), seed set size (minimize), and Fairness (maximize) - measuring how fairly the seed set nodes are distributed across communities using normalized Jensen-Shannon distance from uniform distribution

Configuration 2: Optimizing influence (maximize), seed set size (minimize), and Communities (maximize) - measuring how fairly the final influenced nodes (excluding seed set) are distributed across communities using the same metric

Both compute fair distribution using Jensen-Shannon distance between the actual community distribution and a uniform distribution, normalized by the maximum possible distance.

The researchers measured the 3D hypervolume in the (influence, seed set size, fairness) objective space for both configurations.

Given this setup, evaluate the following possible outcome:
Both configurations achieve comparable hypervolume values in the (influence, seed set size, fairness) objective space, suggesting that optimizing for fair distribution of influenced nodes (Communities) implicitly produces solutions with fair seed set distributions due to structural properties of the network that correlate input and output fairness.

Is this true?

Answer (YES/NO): NO